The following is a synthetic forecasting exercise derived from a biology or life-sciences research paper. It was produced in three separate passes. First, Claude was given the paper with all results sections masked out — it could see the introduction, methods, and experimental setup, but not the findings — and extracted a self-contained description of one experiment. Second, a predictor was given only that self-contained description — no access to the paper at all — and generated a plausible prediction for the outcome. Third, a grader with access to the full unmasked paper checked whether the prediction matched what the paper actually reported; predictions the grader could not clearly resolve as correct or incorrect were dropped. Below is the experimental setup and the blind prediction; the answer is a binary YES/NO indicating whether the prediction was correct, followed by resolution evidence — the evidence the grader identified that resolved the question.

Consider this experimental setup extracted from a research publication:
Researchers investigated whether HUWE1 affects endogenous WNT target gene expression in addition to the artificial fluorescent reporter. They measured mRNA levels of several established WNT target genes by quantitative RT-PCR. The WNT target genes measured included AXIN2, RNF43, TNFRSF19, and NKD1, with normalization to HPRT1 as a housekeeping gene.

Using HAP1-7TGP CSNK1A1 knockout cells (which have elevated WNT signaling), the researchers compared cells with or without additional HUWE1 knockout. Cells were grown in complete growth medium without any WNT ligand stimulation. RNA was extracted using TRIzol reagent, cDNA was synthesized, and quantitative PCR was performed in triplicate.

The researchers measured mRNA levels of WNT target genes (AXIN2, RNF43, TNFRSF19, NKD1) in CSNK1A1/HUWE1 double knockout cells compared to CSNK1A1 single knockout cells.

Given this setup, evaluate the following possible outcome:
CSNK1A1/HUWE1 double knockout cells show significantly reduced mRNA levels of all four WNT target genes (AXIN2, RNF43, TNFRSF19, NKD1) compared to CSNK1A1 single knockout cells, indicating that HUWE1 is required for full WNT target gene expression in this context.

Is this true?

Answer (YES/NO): YES